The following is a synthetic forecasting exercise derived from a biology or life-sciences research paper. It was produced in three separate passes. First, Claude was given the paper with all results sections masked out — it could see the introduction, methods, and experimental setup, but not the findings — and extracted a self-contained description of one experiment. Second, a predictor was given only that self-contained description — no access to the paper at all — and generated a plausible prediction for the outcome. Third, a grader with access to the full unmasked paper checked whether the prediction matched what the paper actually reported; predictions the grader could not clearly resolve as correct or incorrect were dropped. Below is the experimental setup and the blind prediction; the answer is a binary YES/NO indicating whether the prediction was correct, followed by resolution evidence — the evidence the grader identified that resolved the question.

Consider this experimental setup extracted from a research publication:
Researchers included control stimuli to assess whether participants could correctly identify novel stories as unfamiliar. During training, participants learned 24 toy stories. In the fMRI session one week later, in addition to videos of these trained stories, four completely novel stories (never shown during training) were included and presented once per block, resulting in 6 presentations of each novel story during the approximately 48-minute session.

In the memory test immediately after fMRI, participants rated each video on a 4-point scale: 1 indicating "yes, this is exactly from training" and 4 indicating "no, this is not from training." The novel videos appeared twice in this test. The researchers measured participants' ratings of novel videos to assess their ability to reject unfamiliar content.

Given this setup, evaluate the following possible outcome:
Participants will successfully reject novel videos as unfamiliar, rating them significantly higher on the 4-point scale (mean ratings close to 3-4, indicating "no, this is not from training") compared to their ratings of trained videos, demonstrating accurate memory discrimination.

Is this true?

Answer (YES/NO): YES